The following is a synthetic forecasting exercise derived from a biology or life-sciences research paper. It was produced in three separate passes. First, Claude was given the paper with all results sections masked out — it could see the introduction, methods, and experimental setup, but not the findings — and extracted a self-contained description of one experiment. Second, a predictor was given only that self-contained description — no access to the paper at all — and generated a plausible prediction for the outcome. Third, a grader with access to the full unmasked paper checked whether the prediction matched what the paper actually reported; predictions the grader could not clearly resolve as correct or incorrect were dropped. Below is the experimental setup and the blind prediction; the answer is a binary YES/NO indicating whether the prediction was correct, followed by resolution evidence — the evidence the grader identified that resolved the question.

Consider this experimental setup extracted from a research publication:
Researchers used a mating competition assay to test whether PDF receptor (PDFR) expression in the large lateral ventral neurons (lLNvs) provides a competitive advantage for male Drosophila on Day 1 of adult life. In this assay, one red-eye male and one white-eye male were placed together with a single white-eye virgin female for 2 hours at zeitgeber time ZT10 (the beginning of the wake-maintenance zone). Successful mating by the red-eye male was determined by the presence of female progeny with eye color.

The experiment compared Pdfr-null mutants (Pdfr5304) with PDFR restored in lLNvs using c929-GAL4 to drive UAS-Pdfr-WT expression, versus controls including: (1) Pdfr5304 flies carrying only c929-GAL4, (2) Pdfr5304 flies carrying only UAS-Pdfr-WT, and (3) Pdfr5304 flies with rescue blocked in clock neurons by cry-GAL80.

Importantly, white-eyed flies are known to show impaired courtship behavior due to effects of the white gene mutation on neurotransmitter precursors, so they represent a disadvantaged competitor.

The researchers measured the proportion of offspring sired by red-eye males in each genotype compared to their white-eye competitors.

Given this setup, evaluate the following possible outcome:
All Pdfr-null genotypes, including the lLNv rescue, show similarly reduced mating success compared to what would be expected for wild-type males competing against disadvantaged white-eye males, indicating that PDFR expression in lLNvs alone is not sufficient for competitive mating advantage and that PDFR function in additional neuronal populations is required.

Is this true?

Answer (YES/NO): NO